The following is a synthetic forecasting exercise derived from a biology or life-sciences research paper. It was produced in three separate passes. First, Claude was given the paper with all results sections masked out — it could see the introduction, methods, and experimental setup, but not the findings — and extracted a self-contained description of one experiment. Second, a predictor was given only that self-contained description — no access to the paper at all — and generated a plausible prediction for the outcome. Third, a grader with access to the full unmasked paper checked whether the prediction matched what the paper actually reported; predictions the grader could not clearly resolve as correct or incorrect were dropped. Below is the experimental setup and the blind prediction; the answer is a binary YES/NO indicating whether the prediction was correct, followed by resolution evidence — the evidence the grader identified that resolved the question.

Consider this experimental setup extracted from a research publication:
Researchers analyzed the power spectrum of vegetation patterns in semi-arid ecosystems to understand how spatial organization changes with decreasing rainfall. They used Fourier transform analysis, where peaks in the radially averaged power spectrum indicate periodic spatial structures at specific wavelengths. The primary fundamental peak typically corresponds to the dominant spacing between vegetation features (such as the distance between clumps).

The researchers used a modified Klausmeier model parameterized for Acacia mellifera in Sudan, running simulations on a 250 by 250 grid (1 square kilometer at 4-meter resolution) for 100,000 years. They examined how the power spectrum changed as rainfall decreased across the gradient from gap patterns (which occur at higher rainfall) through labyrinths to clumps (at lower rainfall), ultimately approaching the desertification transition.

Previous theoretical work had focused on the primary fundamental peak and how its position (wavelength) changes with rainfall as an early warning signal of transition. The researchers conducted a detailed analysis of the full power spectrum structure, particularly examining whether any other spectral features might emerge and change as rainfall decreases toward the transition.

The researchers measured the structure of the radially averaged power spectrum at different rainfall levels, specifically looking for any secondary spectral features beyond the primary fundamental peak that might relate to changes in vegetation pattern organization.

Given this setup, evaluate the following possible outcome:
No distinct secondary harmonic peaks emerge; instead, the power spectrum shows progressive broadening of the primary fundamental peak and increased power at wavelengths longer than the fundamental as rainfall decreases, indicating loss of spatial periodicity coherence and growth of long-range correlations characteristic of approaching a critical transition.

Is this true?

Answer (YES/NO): NO